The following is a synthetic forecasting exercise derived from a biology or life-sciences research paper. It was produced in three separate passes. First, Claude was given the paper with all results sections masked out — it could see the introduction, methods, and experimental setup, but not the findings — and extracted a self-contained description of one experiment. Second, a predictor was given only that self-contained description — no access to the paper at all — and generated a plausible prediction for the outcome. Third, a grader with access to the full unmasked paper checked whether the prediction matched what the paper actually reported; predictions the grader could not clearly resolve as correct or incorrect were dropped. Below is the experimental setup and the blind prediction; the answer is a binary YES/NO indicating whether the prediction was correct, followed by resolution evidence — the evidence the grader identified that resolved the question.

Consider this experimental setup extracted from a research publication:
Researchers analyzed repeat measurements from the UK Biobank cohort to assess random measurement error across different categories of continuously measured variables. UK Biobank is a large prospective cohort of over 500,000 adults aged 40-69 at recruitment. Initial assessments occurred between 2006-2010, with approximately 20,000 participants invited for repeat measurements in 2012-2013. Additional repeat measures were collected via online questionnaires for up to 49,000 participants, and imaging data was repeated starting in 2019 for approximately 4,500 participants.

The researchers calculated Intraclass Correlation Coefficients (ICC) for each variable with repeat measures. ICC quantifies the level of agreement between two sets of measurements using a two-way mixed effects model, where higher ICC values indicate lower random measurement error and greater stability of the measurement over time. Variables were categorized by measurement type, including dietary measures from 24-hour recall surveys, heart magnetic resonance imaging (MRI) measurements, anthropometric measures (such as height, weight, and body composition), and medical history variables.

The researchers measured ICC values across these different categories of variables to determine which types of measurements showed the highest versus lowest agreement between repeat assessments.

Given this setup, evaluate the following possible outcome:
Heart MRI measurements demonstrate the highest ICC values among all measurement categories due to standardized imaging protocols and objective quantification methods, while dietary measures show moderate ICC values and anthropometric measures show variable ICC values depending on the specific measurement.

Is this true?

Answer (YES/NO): NO